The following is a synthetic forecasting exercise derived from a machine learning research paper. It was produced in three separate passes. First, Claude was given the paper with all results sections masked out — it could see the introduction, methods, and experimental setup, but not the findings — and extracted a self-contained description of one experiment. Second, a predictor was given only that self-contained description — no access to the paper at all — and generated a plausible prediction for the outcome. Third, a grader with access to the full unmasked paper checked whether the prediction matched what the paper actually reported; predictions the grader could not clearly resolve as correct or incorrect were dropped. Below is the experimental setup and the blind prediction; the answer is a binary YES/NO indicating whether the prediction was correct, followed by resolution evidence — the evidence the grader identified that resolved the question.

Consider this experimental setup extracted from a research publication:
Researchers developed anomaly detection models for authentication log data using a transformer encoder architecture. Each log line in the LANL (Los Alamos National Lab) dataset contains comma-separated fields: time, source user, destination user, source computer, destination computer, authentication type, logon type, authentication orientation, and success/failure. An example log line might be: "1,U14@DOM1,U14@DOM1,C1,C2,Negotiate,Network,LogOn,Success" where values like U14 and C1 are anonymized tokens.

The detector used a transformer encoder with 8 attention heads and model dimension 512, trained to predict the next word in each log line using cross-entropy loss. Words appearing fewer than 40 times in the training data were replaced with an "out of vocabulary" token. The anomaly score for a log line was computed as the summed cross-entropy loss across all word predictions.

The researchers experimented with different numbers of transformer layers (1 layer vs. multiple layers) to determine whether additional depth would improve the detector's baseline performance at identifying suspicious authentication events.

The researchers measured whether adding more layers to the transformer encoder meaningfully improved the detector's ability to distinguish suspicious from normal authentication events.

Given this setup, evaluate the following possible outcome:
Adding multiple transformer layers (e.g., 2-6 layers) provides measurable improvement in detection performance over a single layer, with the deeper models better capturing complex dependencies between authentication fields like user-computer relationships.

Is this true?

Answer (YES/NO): NO